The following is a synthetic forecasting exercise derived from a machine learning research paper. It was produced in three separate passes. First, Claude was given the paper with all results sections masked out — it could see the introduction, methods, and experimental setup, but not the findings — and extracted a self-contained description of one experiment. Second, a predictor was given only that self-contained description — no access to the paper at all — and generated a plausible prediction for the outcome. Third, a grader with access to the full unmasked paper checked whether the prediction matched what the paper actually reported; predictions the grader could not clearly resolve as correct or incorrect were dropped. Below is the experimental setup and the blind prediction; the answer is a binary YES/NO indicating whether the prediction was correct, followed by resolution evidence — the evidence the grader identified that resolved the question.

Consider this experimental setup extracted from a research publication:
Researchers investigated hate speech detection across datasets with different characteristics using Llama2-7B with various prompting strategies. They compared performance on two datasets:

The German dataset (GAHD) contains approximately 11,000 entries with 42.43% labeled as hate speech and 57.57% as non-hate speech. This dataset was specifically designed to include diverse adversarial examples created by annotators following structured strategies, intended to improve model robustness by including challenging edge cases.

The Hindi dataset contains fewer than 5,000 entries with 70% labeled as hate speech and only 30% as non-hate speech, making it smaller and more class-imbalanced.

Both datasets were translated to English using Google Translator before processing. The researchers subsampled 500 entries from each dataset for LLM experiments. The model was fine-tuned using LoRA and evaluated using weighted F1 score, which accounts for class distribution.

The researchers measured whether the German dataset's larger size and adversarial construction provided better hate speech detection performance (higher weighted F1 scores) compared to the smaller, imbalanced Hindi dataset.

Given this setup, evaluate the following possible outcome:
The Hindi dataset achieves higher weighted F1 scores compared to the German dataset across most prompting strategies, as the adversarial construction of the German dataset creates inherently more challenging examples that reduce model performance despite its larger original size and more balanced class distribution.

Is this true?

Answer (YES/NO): NO